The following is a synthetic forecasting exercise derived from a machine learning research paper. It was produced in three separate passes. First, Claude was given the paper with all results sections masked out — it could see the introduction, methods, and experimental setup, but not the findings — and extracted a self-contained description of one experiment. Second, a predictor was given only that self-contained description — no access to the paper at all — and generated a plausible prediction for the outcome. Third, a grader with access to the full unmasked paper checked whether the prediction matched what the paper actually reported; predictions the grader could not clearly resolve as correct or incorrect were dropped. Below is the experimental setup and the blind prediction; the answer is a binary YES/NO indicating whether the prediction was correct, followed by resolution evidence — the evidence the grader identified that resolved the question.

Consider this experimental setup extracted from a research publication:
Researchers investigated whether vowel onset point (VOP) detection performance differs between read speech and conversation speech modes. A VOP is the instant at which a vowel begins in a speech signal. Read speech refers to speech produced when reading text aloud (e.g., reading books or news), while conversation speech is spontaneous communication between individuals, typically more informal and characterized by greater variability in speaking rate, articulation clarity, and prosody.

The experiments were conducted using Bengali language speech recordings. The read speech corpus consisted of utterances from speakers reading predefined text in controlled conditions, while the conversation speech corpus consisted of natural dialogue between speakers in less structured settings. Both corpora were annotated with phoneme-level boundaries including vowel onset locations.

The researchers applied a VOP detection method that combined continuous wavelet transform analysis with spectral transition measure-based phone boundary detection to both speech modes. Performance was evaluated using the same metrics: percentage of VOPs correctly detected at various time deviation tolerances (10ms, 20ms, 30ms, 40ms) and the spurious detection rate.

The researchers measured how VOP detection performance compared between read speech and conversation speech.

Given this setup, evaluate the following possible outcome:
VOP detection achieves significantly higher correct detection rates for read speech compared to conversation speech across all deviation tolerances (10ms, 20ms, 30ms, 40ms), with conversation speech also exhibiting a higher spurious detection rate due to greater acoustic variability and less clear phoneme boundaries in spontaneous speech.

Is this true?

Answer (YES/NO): NO